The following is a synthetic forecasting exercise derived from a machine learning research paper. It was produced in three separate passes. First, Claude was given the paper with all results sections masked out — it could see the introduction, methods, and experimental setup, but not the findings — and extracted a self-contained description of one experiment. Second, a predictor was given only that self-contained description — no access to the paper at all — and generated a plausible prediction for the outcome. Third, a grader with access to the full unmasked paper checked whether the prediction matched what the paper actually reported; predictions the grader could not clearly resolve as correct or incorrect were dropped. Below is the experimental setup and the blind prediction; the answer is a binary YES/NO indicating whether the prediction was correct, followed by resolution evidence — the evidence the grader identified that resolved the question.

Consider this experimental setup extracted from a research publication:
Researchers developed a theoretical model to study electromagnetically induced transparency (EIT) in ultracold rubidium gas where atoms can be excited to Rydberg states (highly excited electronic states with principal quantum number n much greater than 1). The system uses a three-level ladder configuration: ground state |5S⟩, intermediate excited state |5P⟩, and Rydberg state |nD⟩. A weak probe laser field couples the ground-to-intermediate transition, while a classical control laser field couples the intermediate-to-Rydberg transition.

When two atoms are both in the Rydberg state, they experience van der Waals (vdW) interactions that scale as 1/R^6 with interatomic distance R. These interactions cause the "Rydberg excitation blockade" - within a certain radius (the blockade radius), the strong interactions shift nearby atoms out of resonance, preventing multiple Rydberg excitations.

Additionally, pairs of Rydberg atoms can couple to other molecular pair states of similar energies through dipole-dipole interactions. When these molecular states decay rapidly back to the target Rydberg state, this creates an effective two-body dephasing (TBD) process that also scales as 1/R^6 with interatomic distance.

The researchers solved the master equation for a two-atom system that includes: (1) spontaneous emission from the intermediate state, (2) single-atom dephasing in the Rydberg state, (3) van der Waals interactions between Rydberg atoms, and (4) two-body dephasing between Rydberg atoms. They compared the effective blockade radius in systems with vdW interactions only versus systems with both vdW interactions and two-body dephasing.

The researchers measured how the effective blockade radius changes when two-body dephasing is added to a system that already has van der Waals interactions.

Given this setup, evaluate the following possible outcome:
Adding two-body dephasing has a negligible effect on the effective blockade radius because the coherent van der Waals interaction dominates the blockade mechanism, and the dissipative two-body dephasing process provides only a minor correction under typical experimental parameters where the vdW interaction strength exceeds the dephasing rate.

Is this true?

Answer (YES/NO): NO